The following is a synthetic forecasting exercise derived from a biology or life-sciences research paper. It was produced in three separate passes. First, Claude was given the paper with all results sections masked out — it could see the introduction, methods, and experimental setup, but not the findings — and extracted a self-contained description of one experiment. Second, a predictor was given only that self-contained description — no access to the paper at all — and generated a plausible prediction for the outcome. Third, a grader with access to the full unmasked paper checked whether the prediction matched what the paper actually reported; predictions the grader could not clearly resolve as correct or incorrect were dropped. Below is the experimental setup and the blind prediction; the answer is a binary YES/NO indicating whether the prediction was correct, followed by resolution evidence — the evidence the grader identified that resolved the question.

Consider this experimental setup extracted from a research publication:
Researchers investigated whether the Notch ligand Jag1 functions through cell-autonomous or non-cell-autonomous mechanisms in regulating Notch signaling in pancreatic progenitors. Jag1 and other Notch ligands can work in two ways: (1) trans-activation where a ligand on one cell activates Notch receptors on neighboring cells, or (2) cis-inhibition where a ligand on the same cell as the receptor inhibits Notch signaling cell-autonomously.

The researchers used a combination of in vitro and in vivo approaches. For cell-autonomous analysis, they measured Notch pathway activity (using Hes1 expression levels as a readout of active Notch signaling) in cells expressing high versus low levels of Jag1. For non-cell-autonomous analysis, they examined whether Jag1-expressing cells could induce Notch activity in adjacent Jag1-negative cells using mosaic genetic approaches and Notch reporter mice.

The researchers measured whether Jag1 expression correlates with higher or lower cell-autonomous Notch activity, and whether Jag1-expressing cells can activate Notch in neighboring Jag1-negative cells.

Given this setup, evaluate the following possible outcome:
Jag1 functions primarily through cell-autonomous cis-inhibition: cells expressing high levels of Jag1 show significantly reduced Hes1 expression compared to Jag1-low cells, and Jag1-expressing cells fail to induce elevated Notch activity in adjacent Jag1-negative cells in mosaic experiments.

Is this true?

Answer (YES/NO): NO